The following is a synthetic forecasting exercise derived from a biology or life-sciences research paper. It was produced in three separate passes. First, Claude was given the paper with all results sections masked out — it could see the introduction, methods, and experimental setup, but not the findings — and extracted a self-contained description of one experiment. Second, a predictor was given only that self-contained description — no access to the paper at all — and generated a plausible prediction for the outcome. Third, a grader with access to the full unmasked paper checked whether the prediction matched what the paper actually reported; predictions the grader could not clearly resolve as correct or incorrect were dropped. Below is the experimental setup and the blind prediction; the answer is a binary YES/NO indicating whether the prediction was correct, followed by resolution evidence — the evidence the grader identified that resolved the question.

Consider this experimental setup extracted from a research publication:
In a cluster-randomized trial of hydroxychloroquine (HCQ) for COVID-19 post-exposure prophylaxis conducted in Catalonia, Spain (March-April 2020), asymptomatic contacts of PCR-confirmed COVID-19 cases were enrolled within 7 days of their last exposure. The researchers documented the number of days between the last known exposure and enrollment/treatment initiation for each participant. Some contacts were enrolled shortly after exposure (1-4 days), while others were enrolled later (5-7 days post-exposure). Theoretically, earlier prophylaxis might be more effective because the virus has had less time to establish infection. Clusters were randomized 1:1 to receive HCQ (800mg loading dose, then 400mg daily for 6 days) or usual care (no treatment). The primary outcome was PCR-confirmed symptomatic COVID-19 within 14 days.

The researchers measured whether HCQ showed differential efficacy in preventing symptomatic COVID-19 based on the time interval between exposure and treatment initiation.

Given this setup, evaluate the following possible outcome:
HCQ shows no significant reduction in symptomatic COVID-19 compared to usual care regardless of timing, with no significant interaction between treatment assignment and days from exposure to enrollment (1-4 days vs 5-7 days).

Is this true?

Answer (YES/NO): YES